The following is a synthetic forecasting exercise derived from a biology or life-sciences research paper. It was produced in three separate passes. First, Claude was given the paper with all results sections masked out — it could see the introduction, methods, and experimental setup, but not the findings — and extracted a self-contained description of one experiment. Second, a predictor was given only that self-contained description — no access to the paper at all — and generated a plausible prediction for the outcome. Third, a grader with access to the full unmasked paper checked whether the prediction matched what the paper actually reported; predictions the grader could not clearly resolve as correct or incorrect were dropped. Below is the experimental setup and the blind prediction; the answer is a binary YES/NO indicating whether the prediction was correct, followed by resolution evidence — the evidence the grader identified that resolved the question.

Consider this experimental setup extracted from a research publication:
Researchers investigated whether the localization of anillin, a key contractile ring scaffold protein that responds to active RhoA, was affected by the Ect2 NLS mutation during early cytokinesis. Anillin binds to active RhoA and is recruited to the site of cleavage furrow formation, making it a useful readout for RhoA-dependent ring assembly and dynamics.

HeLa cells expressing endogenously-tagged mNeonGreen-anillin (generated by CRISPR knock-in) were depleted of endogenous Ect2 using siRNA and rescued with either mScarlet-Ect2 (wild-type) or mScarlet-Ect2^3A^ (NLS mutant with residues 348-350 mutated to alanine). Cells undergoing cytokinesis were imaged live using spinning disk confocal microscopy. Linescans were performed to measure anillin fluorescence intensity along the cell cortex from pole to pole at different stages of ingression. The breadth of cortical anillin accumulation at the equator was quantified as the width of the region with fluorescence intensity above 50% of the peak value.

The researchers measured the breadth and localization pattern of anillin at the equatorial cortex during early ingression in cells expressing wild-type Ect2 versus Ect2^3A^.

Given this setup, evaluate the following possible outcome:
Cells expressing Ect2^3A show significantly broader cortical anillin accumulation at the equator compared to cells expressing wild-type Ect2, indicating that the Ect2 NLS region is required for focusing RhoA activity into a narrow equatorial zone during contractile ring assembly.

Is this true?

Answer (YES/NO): NO